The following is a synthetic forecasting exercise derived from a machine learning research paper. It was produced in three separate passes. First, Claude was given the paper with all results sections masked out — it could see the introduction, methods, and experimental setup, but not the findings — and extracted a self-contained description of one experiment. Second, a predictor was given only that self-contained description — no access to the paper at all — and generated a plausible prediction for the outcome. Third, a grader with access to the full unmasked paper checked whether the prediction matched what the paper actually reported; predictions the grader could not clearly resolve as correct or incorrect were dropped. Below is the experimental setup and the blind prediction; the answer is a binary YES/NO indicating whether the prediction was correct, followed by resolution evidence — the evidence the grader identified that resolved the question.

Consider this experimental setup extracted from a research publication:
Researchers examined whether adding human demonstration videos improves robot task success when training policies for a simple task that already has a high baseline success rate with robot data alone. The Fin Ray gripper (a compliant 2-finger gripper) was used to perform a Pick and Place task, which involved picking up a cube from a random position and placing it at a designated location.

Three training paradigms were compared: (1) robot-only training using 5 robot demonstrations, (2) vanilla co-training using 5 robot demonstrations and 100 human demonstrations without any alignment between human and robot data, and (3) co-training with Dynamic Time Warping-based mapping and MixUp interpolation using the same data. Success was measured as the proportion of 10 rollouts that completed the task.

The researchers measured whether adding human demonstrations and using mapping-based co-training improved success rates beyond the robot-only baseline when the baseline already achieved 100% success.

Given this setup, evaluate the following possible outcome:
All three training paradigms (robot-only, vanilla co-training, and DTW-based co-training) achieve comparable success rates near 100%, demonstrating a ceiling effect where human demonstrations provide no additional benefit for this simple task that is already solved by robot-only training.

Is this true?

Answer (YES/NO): YES